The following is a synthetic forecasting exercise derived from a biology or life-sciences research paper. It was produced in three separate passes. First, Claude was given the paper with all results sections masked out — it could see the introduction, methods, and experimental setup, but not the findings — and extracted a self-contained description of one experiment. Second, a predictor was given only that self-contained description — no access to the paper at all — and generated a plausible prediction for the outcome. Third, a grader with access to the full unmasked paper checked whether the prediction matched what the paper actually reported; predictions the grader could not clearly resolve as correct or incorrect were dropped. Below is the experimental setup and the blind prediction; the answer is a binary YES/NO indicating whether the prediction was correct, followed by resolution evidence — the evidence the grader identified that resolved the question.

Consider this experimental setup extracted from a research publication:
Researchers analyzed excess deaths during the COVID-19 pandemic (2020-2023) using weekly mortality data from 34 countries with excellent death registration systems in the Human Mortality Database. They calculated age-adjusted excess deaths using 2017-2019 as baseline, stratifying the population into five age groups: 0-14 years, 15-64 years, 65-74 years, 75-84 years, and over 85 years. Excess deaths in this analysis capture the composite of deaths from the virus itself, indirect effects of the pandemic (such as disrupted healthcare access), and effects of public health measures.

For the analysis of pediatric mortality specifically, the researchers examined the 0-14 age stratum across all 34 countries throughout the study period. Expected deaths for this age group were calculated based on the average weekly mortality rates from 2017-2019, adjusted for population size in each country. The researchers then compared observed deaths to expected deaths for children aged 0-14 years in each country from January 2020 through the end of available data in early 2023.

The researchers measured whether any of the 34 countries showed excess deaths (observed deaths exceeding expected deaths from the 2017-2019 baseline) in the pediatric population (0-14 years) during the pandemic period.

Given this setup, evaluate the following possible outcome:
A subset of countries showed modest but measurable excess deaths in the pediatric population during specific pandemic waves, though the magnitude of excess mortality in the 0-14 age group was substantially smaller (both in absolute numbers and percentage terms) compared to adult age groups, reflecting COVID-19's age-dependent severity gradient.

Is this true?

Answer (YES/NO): NO